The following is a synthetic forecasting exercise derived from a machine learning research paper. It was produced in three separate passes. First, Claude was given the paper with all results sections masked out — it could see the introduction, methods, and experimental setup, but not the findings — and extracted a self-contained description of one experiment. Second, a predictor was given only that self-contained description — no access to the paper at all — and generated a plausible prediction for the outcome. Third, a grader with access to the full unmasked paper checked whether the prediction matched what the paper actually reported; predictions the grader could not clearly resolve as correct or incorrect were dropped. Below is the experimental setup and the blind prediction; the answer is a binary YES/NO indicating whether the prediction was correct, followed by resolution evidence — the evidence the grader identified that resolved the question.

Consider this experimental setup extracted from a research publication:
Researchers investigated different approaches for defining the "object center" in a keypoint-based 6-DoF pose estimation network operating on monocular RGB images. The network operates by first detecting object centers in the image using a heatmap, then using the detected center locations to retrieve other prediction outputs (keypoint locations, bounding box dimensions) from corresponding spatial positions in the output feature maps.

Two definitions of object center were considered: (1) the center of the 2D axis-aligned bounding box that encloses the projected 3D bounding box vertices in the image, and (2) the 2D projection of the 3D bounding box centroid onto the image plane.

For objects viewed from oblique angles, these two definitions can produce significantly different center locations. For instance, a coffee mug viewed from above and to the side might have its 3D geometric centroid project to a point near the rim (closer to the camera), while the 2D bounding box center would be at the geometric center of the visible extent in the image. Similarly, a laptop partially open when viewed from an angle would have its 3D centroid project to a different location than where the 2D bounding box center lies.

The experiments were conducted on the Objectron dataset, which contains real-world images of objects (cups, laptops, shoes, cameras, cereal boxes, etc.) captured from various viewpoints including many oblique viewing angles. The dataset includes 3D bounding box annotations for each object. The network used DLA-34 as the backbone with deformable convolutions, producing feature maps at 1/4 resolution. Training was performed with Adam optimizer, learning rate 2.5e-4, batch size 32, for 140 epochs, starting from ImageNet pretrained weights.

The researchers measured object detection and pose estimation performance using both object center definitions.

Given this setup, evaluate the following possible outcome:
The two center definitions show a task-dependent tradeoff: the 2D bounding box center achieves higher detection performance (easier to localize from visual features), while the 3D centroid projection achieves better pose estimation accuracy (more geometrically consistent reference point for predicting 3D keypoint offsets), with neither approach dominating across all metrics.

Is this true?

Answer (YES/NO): NO